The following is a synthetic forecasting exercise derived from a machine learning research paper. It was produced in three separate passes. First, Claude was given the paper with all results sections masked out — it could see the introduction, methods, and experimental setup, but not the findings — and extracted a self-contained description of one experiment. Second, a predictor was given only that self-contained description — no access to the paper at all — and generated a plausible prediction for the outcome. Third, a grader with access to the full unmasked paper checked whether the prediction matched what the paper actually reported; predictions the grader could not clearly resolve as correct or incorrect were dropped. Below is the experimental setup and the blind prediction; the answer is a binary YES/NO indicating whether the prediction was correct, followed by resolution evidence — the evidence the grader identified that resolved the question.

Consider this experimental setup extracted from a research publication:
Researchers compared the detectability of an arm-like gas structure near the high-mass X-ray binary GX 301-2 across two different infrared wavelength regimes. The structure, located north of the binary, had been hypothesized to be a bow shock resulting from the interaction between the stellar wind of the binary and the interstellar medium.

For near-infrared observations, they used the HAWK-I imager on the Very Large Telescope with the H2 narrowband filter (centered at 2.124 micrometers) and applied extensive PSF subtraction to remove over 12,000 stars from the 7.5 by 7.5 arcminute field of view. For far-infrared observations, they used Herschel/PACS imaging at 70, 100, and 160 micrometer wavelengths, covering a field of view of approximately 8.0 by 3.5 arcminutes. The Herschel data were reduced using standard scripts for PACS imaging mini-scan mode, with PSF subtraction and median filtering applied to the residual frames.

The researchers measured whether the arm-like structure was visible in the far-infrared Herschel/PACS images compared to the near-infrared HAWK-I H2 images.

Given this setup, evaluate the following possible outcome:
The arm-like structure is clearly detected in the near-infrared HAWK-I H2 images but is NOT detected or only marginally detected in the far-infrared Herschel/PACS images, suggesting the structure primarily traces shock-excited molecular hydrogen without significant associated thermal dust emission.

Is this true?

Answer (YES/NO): NO